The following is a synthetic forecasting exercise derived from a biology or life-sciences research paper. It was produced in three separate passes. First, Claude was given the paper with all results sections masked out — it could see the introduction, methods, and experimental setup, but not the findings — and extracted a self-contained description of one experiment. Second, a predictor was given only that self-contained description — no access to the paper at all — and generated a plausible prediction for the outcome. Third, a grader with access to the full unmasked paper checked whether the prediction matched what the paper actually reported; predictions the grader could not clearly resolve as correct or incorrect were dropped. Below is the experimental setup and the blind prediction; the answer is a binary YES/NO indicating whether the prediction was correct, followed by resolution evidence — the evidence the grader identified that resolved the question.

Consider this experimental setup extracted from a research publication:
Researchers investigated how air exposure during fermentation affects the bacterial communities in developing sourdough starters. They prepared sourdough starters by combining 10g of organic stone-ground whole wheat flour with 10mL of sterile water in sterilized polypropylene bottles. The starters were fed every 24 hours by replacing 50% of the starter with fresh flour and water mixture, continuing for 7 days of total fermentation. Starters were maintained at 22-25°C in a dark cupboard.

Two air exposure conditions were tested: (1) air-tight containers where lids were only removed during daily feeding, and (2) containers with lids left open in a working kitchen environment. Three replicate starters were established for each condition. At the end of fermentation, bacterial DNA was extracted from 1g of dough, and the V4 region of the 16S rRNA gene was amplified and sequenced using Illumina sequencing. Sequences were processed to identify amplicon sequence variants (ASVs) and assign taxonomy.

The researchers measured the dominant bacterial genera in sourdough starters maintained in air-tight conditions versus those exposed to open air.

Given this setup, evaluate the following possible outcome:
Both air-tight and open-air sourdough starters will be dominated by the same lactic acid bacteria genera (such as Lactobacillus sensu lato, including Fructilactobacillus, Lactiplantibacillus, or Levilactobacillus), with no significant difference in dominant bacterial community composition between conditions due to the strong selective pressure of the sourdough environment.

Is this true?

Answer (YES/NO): NO